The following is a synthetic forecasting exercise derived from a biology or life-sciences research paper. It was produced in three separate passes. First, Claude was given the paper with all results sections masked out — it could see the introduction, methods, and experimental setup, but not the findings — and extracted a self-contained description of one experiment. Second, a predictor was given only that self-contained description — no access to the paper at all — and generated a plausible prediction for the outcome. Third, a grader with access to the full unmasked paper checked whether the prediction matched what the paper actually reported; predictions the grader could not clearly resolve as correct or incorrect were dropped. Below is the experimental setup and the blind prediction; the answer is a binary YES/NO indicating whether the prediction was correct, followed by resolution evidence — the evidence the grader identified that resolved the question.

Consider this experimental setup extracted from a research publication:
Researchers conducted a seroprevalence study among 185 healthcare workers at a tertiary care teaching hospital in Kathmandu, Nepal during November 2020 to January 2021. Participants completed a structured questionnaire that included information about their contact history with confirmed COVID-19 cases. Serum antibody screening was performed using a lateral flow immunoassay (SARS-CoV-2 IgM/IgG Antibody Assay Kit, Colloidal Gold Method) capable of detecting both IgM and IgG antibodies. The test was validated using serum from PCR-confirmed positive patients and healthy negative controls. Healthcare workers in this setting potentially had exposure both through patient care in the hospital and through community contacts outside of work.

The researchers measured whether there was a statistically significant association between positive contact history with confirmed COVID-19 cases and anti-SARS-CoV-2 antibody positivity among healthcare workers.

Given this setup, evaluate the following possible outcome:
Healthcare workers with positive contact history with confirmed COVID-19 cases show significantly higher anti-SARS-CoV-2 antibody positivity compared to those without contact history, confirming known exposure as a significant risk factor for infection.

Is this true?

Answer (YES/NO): YES